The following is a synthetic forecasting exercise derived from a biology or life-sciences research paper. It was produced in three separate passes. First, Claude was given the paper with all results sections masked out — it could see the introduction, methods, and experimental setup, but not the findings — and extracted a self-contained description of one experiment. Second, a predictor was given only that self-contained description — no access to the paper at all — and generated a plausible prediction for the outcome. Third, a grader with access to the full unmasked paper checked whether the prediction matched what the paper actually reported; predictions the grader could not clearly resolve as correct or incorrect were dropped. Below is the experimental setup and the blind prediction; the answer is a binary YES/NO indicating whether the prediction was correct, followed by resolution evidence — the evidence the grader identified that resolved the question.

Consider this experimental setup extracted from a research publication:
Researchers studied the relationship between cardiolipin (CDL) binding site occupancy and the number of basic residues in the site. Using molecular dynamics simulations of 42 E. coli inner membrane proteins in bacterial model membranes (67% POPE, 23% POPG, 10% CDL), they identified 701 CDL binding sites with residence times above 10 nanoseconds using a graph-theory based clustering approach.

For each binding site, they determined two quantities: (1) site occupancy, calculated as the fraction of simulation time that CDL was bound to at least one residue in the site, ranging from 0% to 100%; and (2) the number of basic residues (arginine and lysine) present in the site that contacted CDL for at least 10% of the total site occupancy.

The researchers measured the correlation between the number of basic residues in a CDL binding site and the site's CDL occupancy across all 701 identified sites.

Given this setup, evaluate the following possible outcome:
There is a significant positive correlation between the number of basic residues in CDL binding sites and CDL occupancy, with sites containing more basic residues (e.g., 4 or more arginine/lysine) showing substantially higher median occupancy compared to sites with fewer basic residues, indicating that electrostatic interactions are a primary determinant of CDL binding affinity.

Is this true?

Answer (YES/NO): NO